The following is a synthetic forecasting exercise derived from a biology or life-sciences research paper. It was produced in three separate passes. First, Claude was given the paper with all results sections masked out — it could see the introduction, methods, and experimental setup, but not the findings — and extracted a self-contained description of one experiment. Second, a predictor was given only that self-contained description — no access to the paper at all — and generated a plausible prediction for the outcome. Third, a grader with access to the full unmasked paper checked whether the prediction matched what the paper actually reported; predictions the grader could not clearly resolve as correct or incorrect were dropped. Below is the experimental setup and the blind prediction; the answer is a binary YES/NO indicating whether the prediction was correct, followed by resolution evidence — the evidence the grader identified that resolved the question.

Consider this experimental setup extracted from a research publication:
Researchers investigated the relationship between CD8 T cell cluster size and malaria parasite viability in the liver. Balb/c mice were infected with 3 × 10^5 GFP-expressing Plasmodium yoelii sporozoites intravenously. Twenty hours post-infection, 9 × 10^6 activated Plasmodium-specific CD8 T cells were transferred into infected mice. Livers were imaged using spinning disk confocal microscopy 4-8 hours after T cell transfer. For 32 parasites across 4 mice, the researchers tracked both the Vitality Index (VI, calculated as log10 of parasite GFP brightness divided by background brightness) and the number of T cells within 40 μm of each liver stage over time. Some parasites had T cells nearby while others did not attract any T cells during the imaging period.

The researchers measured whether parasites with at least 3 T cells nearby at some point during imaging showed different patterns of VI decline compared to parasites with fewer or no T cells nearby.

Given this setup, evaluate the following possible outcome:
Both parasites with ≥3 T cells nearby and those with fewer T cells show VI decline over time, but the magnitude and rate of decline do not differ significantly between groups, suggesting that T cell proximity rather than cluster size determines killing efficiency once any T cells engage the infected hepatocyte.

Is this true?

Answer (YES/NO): NO